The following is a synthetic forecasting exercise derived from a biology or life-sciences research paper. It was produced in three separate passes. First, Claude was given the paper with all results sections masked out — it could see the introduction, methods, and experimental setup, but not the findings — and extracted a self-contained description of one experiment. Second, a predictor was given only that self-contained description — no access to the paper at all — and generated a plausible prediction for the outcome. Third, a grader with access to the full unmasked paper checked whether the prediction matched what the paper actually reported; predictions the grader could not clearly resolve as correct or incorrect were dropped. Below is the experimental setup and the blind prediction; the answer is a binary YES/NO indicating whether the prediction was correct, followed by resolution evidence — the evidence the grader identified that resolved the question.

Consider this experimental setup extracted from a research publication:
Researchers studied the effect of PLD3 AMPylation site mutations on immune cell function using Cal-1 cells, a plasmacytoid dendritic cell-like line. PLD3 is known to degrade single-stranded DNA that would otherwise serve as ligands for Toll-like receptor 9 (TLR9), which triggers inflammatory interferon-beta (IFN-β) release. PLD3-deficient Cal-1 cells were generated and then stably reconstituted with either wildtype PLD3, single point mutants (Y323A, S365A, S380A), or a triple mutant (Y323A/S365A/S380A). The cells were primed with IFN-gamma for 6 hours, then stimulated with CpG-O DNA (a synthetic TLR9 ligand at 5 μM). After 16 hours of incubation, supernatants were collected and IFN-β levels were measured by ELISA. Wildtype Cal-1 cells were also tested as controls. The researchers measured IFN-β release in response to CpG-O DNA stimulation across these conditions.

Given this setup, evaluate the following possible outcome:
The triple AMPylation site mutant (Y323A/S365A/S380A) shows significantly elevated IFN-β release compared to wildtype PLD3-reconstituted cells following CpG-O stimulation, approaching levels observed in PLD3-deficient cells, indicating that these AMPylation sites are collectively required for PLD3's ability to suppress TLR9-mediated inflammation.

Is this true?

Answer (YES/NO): YES